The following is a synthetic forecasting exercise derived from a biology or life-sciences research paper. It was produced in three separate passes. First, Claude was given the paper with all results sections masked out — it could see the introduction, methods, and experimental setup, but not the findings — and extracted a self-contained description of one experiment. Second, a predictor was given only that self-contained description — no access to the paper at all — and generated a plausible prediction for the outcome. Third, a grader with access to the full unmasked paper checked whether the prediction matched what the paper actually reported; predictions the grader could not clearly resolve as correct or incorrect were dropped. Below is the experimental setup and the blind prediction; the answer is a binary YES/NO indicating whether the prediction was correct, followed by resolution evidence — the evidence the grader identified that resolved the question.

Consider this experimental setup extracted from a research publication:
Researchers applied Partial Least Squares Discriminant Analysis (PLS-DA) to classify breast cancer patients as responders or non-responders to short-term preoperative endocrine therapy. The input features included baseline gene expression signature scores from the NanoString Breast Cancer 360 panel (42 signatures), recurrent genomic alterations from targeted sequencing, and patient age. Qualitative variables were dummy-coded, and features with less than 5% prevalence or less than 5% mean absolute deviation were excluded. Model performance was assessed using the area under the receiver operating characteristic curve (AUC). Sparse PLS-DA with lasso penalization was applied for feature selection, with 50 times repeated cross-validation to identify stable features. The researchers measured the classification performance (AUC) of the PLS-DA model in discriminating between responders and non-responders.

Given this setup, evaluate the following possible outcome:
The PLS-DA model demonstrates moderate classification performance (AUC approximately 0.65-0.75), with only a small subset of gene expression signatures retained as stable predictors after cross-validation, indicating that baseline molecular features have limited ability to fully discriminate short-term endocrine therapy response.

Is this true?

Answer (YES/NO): NO